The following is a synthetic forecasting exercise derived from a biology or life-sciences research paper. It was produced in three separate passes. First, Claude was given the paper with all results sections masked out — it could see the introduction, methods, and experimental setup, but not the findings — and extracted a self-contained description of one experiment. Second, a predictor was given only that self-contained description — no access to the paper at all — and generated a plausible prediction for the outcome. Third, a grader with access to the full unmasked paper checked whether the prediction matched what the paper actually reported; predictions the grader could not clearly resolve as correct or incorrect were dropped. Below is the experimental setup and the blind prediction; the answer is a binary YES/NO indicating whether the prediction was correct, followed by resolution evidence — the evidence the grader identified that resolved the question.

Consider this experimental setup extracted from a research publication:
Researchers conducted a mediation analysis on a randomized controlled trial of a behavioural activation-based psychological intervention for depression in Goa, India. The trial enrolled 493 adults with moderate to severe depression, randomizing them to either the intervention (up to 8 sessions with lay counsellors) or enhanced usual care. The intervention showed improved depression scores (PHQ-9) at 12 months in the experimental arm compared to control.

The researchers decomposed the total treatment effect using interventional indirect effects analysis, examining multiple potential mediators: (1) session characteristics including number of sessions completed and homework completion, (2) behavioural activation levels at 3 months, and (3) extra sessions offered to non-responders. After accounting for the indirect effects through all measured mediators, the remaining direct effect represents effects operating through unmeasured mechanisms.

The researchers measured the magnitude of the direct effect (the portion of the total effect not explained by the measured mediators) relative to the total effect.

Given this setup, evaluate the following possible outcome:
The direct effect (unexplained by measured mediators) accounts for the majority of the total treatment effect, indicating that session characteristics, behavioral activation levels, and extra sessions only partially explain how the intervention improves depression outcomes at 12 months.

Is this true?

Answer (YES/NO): YES